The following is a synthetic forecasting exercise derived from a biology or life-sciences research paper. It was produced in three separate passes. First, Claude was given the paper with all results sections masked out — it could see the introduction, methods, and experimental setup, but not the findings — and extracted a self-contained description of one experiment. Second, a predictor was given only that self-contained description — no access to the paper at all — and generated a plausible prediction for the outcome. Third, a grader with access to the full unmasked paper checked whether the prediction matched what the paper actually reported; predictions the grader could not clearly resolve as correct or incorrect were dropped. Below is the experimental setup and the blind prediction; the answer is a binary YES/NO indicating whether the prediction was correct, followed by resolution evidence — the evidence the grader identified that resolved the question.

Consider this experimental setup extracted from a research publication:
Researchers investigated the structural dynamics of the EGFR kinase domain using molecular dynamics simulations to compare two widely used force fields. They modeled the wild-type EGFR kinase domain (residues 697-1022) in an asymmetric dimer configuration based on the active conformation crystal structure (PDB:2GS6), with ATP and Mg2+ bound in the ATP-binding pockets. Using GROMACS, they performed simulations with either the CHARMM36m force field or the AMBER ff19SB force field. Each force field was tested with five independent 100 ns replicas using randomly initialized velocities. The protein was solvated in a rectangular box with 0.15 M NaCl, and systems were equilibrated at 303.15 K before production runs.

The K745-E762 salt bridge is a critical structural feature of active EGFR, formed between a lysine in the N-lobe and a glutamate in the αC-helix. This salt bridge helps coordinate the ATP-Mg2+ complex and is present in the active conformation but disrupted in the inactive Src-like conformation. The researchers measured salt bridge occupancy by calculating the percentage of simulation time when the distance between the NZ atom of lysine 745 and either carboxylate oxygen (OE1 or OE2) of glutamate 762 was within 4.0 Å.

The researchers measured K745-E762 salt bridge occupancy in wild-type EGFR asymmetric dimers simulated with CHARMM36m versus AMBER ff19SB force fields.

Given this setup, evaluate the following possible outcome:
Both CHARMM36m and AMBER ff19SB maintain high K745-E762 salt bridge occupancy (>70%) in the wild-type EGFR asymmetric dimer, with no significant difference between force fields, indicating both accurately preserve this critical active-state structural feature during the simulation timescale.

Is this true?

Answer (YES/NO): NO